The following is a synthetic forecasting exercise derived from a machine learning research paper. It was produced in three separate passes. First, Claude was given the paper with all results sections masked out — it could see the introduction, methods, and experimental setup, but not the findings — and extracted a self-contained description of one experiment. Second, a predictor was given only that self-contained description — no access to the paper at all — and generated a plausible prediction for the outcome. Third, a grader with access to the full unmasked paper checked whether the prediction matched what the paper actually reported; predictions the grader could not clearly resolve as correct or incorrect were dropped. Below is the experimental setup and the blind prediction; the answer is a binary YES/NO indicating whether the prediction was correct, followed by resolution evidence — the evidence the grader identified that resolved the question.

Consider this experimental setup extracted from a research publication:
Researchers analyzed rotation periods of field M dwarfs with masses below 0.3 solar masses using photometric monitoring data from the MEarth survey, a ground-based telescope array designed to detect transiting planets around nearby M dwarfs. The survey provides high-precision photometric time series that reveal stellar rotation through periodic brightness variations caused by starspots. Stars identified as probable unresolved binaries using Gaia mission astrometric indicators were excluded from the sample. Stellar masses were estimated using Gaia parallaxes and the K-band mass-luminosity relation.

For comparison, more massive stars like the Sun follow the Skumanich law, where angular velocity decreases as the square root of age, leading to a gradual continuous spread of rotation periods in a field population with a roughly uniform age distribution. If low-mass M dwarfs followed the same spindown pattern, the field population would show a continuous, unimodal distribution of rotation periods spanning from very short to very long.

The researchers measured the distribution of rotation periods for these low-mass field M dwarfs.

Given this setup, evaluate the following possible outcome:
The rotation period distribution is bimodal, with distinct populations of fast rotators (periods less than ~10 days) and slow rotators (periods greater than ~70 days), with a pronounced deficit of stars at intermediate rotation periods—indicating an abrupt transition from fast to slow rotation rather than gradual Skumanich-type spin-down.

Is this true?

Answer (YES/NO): YES